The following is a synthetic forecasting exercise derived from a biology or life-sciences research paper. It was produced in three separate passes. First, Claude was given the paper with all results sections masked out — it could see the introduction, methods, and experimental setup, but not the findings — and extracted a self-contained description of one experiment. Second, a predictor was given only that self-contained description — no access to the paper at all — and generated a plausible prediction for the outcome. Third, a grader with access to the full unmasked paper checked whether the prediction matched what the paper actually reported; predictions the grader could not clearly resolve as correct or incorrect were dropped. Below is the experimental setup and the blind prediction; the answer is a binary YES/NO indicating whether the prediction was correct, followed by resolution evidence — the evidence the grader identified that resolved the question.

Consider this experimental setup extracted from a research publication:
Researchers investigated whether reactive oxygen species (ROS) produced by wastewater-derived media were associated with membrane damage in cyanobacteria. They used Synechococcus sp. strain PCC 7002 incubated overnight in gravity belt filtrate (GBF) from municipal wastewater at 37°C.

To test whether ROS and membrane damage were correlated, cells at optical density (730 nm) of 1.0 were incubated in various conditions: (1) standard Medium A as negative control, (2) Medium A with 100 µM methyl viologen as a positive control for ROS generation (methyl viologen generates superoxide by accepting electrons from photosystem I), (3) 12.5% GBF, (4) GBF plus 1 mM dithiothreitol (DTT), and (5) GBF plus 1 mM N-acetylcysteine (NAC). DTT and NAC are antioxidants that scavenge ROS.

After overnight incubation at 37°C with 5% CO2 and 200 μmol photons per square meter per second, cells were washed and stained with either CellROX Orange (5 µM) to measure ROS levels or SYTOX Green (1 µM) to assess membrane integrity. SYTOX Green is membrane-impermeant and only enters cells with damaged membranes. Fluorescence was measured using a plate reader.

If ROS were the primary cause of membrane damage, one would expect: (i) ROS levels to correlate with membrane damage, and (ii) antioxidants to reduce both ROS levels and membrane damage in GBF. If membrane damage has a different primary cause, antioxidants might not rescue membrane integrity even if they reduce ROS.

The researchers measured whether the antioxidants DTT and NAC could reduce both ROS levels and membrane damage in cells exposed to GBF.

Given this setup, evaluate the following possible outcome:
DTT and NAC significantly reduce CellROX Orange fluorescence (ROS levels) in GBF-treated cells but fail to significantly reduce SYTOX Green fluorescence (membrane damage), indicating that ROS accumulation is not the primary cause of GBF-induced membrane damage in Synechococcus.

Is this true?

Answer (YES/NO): NO